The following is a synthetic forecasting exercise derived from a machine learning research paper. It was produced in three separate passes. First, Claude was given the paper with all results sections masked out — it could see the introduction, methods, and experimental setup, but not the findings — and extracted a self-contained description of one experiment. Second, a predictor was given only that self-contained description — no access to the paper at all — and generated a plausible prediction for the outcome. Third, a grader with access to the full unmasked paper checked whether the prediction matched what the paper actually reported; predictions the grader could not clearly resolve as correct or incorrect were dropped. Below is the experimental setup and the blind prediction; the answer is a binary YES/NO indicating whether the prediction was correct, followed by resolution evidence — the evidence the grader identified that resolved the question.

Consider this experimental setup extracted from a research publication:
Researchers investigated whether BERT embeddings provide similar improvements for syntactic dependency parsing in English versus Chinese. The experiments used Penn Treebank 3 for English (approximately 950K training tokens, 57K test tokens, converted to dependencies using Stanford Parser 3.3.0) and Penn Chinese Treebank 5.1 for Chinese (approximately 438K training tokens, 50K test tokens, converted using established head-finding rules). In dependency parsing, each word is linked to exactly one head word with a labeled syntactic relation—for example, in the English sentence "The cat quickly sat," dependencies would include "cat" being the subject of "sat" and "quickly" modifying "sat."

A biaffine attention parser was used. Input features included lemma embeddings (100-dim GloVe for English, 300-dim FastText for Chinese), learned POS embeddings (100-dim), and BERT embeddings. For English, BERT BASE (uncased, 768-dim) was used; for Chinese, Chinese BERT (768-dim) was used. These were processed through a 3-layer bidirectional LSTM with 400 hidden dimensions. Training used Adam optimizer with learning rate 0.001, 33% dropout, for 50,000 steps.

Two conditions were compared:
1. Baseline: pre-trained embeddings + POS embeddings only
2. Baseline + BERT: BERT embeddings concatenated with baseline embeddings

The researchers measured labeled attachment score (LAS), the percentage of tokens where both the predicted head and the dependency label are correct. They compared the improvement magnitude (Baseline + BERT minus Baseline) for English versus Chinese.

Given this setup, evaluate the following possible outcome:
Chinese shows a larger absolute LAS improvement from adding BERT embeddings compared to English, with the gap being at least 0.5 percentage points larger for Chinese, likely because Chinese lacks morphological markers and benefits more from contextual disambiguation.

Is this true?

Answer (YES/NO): YES